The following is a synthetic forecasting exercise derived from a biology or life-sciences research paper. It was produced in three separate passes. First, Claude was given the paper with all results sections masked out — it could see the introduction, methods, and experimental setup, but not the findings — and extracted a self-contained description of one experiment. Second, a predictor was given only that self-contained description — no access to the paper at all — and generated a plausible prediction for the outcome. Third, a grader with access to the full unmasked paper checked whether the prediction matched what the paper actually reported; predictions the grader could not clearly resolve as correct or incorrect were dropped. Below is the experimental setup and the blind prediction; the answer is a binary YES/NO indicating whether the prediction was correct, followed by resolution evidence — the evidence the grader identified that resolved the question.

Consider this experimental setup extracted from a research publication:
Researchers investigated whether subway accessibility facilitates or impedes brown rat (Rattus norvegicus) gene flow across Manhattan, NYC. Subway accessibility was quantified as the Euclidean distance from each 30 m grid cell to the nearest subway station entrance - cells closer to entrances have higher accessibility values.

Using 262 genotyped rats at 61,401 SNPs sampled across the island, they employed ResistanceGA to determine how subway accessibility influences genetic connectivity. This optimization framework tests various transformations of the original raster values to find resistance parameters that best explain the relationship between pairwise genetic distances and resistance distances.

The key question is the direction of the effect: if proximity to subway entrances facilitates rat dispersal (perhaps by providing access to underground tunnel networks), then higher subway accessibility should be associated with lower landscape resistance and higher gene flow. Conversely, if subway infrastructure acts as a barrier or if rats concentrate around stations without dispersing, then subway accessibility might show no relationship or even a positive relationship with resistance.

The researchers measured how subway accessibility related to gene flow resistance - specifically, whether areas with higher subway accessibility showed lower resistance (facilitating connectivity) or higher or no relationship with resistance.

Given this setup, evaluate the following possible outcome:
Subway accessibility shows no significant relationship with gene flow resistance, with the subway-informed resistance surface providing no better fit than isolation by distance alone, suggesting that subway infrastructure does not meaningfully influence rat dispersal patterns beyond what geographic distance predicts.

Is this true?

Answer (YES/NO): NO